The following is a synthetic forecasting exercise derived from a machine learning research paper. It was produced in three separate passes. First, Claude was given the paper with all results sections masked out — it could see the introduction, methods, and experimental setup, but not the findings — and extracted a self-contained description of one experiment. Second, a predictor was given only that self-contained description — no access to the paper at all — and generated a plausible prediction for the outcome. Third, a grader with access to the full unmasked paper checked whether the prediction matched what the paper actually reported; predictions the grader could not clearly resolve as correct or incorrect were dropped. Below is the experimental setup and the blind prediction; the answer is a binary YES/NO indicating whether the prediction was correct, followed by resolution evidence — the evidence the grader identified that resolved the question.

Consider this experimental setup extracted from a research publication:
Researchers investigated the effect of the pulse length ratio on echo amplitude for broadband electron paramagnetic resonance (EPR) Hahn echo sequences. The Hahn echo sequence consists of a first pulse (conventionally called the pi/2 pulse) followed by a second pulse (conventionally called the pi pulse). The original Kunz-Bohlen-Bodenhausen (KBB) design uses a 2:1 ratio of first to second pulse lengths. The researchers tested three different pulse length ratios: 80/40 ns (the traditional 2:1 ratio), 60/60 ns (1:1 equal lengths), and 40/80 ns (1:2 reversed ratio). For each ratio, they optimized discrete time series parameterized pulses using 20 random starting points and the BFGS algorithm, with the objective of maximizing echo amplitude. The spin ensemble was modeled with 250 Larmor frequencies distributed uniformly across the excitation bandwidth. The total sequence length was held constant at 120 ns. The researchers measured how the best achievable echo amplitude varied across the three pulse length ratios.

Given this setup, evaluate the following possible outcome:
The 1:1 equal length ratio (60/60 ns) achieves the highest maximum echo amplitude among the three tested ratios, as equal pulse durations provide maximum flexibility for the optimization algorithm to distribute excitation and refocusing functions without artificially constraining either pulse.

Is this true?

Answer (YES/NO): YES